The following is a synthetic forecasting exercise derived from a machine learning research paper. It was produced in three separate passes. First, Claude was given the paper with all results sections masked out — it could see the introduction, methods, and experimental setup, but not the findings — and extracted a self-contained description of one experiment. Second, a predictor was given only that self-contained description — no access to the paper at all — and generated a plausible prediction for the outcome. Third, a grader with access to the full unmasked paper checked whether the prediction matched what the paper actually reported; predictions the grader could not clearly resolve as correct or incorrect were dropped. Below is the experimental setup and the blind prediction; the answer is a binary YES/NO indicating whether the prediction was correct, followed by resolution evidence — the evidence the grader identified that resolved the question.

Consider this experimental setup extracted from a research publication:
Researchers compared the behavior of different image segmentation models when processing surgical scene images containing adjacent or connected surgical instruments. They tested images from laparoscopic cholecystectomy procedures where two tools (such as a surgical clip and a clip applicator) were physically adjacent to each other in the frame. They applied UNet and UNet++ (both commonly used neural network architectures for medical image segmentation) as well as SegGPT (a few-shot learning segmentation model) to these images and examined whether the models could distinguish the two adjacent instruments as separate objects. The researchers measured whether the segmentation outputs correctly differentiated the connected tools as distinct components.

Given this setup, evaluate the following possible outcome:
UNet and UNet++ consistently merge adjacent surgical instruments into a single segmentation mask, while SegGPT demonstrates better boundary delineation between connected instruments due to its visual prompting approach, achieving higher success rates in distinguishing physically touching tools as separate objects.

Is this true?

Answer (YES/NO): NO